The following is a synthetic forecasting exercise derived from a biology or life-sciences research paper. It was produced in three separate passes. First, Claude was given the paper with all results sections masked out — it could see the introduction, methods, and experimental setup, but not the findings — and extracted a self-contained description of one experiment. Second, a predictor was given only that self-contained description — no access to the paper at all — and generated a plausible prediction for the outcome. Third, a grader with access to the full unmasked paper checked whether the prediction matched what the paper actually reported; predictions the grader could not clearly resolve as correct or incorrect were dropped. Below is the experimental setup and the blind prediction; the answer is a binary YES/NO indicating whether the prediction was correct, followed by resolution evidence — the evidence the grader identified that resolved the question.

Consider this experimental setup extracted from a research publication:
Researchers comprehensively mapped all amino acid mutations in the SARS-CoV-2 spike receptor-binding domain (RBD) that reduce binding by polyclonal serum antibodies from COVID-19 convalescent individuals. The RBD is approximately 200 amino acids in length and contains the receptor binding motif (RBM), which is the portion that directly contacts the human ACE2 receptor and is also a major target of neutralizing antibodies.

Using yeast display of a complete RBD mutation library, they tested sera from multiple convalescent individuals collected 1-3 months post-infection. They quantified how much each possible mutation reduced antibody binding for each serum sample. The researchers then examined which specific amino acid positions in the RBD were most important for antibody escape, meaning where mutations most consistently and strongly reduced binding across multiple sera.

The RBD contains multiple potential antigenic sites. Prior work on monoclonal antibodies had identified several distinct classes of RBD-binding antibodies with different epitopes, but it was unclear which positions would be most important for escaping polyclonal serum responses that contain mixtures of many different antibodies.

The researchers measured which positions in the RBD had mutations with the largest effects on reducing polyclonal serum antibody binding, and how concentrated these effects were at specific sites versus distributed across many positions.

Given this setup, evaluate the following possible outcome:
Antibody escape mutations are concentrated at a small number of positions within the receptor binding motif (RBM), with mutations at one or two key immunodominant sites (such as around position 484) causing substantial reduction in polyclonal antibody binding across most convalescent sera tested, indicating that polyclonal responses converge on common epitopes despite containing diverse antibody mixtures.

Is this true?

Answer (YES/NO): YES